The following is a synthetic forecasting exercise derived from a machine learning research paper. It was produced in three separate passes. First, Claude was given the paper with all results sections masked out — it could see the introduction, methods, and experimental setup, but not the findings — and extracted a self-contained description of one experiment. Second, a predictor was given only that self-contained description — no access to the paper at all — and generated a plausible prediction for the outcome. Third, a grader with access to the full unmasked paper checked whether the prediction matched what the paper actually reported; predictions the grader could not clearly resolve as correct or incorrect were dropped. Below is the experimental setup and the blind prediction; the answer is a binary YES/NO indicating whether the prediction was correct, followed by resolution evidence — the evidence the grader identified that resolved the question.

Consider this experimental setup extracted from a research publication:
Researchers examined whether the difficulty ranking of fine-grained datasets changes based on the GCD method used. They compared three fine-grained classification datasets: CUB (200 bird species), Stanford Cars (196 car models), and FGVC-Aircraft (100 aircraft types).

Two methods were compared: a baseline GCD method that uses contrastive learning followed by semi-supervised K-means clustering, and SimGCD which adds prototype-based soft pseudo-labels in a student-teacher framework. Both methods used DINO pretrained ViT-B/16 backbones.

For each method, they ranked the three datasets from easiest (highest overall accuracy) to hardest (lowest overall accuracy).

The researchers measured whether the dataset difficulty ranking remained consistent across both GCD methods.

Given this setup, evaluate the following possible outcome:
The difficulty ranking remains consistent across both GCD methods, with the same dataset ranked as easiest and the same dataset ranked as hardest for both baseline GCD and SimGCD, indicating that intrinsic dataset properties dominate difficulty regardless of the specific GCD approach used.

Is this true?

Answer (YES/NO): NO